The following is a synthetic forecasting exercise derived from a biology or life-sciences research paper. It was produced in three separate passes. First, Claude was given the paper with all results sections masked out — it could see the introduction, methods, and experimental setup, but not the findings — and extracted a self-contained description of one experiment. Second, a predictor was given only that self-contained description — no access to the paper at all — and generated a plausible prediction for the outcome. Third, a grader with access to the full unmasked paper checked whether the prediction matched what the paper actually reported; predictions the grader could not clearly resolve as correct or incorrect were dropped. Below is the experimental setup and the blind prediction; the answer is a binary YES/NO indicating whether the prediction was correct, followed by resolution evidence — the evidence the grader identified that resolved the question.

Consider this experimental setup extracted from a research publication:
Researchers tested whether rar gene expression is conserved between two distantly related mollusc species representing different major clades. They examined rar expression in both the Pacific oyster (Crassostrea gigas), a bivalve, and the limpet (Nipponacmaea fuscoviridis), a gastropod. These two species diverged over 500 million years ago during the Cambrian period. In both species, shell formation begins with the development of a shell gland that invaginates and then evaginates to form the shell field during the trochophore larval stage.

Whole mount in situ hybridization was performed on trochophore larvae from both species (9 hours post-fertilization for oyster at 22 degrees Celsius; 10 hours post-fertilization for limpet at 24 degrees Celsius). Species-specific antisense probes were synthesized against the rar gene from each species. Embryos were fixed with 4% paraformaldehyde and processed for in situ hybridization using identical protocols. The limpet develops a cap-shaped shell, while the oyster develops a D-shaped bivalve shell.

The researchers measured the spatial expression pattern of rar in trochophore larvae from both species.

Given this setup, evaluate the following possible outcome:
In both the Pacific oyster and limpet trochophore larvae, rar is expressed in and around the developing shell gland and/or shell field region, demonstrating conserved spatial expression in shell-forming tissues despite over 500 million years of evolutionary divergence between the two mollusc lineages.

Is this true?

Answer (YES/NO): YES